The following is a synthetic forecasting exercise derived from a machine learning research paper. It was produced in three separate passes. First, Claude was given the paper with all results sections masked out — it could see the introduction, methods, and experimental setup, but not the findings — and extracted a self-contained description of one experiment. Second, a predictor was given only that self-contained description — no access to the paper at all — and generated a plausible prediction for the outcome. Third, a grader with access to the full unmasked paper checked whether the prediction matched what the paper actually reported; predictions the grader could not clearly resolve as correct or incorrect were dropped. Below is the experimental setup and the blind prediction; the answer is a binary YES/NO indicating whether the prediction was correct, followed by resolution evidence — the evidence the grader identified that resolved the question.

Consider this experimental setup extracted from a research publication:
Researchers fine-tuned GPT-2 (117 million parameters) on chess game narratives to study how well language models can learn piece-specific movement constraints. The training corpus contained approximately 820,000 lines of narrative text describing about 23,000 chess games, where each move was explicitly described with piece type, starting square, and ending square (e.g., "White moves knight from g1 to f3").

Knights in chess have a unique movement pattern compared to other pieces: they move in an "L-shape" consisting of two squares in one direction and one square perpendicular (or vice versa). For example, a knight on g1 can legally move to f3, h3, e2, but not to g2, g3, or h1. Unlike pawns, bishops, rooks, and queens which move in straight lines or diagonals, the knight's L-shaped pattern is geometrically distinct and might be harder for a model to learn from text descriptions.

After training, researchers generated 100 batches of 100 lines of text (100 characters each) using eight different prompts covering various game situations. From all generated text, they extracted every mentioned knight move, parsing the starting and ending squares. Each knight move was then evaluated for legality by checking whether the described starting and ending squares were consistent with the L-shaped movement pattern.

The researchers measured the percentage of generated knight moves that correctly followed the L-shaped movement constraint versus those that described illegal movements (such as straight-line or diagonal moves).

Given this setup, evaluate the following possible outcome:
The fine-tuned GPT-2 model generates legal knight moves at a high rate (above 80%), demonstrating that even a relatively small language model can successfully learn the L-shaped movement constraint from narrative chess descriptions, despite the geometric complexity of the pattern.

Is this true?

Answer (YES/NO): YES